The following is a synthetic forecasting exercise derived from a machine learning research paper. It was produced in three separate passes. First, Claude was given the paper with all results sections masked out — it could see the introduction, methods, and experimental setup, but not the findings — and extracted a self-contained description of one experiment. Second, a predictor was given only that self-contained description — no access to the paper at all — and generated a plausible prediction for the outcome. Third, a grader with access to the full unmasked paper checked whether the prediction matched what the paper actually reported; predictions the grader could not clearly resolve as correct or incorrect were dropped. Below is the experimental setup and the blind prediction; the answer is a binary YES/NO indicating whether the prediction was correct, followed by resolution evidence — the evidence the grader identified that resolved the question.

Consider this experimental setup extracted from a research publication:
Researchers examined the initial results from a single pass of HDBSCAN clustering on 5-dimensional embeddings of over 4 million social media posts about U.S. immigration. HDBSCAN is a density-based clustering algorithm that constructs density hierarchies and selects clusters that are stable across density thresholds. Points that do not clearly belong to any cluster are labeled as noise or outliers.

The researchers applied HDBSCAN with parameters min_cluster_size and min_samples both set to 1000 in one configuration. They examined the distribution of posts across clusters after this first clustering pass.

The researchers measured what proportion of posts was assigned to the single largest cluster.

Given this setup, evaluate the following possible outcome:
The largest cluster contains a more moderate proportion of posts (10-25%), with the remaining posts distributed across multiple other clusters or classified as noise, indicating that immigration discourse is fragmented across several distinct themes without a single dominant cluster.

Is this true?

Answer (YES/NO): NO